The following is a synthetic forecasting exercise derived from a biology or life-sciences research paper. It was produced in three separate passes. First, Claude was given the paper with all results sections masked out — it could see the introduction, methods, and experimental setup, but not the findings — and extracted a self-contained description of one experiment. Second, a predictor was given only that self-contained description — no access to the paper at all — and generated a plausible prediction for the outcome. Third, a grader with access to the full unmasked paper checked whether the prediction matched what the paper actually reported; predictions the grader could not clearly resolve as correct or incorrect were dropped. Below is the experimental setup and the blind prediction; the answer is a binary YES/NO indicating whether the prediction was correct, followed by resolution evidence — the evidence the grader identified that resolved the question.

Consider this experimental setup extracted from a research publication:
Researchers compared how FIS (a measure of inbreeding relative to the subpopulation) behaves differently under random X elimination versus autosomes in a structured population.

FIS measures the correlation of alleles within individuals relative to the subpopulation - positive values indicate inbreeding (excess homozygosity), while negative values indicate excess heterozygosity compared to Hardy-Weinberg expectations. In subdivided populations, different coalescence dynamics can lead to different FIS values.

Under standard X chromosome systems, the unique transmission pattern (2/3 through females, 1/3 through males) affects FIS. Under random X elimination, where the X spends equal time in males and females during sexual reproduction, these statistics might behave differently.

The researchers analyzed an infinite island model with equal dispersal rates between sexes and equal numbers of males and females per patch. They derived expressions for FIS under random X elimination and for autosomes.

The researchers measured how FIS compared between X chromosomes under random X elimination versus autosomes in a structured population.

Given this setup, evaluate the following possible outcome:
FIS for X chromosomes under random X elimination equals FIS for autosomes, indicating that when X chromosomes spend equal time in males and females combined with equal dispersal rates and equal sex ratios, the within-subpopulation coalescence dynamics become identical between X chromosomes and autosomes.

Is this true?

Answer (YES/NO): NO